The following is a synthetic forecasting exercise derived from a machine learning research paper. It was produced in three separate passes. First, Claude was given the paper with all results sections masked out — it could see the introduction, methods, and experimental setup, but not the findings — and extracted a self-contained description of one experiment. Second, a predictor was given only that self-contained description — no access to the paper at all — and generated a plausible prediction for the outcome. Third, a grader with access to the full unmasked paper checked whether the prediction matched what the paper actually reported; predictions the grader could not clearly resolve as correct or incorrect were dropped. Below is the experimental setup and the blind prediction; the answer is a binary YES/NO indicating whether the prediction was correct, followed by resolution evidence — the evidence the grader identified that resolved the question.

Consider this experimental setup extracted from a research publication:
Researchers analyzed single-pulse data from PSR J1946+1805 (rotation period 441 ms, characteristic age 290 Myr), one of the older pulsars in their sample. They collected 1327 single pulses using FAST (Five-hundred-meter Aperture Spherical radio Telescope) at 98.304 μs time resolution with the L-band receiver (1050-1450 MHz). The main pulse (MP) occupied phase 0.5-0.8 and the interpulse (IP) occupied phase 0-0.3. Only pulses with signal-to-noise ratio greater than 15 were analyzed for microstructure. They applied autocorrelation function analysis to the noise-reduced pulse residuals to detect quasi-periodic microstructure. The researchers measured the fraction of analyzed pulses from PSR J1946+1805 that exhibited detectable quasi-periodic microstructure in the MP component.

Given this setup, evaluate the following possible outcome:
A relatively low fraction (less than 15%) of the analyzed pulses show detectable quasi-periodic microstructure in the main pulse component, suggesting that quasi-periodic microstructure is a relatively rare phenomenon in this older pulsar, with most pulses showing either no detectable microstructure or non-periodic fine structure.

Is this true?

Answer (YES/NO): NO